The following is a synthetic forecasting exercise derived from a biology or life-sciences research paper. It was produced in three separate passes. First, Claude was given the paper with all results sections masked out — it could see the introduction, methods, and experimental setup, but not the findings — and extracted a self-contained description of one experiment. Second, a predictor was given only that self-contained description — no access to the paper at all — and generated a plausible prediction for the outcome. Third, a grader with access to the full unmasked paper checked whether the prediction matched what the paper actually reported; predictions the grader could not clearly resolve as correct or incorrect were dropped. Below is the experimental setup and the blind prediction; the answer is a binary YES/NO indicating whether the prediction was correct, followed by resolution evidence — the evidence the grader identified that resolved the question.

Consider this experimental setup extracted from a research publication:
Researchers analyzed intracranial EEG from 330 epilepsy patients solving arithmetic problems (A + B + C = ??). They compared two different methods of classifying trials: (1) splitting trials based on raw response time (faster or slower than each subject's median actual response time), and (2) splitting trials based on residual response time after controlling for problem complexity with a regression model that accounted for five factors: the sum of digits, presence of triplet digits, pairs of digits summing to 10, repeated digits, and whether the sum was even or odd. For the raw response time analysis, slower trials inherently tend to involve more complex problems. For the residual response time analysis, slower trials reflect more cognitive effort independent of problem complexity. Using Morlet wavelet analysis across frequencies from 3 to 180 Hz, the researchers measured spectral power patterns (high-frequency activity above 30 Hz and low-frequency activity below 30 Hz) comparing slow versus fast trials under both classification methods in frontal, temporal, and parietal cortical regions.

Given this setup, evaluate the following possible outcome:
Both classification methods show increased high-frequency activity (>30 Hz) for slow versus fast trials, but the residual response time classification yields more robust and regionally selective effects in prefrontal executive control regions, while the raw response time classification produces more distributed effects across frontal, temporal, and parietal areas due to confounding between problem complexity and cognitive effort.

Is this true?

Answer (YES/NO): NO